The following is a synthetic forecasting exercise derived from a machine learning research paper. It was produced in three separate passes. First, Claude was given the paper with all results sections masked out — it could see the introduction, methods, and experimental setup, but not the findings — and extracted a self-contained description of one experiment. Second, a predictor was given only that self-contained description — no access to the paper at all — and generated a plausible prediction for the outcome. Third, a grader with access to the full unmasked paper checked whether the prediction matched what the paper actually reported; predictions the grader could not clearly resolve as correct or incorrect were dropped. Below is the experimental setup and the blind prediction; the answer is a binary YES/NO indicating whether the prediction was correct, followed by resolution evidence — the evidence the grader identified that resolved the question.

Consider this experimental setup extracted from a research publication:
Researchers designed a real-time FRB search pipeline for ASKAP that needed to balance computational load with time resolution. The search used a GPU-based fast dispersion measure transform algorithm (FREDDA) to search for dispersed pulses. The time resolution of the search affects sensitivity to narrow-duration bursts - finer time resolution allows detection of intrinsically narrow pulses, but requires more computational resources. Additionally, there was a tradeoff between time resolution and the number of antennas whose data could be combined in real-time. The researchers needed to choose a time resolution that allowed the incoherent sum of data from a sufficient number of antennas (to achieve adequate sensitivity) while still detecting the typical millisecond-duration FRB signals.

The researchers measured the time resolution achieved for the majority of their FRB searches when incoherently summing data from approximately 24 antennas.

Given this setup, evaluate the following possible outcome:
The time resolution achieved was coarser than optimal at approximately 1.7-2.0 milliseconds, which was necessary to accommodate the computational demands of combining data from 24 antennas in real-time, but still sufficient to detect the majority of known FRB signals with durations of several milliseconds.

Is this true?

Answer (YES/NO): NO